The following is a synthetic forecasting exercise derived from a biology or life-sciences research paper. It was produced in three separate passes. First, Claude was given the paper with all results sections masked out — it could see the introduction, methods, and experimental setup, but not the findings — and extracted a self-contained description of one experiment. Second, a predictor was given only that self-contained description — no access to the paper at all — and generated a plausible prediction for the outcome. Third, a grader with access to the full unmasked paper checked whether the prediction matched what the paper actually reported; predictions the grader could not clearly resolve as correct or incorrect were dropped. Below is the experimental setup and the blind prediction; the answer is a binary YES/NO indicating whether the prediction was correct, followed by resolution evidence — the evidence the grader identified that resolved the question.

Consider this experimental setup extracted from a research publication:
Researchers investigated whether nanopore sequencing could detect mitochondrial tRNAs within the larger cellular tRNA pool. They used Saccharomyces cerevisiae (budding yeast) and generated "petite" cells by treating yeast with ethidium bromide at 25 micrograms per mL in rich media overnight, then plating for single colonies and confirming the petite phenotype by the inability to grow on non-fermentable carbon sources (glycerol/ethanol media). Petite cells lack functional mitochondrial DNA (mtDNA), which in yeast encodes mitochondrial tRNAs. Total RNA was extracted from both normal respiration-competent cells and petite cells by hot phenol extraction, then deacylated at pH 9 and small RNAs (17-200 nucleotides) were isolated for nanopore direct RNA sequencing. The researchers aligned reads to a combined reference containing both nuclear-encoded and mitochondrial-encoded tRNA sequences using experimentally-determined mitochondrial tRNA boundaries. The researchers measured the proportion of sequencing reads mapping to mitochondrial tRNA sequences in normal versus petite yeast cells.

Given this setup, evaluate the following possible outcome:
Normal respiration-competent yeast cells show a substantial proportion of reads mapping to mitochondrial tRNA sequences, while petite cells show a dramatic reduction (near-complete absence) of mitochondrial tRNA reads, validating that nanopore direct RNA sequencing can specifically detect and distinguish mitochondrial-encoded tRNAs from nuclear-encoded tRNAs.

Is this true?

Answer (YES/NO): NO